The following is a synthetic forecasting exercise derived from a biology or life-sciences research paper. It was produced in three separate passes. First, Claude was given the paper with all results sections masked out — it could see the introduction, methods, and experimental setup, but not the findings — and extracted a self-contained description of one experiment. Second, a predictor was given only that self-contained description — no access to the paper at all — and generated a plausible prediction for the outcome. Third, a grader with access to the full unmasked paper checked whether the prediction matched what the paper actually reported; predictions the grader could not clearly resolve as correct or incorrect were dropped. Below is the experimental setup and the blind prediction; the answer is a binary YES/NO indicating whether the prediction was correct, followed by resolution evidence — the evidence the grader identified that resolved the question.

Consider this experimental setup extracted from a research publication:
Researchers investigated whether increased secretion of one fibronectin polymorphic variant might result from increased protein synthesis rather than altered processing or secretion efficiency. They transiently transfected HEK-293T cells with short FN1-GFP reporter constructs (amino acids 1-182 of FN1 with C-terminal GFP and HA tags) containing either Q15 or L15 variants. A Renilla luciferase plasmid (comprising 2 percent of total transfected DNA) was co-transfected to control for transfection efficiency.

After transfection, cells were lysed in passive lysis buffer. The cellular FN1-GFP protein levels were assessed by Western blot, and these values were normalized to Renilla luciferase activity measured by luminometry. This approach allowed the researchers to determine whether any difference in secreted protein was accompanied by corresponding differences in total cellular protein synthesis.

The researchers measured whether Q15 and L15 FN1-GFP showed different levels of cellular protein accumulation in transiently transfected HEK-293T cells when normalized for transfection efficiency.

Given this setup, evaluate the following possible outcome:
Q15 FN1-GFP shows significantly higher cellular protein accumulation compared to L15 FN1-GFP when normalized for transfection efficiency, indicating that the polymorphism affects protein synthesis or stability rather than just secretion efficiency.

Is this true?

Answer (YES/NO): NO